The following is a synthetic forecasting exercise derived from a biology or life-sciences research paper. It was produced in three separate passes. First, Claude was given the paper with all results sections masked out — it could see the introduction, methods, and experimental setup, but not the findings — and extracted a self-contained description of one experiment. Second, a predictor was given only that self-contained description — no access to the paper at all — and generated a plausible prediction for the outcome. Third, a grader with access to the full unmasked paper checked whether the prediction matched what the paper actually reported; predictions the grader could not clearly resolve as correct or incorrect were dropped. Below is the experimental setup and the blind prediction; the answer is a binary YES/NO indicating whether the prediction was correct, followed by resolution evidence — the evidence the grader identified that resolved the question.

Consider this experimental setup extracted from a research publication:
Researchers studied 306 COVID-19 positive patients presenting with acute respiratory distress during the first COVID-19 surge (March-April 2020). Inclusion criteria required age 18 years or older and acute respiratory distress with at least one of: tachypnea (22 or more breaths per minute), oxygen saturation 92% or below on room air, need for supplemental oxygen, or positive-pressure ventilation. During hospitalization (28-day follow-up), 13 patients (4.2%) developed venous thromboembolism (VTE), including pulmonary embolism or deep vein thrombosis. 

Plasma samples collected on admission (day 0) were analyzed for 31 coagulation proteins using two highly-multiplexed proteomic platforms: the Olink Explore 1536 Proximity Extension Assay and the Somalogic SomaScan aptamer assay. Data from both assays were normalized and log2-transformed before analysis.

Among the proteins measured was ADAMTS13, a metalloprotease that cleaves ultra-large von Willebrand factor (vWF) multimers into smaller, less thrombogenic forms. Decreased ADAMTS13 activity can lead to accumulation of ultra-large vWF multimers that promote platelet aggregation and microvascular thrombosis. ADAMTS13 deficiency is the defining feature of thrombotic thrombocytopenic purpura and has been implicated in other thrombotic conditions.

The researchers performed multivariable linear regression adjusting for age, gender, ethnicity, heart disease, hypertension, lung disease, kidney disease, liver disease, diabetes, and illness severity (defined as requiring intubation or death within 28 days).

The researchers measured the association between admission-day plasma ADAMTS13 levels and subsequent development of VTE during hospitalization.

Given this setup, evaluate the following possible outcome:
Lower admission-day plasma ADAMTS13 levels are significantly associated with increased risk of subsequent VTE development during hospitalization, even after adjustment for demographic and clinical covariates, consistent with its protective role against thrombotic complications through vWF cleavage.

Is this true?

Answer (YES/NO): NO